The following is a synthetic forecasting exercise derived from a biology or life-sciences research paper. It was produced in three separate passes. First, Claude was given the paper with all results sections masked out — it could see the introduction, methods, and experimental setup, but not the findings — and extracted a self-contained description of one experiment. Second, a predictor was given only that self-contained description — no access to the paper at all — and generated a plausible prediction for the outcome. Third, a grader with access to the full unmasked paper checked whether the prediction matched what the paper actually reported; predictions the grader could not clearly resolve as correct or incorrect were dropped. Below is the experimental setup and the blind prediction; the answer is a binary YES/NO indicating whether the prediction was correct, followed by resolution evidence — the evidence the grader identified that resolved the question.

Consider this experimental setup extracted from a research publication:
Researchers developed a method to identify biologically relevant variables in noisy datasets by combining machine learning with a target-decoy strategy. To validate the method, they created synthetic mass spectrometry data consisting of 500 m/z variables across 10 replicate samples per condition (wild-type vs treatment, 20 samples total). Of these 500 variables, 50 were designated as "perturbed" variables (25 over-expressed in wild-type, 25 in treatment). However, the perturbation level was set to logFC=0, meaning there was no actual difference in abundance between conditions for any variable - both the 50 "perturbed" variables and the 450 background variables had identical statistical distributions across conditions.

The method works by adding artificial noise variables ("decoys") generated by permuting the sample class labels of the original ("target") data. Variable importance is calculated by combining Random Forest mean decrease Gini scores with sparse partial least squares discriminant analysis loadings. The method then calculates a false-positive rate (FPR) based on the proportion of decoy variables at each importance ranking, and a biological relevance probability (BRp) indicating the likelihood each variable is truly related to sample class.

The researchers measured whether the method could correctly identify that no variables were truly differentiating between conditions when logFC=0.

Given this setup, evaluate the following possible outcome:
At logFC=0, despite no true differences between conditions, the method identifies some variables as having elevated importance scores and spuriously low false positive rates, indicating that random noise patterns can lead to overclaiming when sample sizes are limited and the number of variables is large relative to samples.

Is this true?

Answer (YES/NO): NO